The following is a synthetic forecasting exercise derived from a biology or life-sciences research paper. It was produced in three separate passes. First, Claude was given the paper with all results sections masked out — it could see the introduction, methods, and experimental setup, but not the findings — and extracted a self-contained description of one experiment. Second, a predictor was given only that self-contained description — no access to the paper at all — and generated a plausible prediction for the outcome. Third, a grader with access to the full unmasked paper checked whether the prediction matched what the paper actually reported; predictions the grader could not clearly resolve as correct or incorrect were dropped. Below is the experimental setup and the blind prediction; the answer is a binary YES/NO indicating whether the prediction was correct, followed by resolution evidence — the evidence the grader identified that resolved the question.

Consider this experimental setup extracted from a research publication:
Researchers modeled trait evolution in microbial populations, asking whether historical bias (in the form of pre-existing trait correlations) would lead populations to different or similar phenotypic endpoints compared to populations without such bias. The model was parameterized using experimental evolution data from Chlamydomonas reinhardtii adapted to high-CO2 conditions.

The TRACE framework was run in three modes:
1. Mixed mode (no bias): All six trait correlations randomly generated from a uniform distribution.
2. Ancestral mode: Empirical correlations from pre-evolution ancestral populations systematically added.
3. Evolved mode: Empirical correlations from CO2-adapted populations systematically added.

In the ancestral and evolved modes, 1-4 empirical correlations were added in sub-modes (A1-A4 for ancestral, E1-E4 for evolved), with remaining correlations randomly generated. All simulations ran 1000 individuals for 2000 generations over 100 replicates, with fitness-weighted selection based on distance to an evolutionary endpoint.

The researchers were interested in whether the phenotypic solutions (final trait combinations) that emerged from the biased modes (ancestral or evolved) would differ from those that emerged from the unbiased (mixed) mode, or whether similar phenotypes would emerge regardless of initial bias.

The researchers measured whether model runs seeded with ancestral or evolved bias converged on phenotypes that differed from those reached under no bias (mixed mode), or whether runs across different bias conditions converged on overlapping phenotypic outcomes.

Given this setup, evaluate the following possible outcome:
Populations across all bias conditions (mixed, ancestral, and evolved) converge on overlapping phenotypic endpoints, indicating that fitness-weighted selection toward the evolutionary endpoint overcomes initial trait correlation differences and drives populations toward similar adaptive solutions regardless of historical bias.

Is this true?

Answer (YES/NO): YES